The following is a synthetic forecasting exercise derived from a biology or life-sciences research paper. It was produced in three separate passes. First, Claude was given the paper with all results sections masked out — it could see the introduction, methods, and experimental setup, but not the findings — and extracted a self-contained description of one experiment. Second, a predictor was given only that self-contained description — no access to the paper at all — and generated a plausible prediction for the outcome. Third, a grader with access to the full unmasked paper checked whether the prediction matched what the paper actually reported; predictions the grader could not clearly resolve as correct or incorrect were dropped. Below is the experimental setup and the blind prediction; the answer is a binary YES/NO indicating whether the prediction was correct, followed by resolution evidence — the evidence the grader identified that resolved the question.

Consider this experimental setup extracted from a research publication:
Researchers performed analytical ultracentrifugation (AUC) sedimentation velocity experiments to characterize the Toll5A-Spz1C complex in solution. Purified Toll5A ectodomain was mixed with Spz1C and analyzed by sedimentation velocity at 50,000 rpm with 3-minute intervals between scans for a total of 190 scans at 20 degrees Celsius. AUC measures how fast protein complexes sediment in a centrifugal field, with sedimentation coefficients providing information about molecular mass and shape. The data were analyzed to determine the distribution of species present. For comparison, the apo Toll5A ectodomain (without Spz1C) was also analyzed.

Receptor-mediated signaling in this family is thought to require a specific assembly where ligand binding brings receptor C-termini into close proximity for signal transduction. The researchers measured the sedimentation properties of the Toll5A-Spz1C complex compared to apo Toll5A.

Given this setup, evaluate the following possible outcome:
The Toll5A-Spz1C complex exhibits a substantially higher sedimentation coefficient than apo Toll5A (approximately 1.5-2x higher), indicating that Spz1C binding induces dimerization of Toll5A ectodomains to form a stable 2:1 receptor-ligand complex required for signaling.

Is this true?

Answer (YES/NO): NO